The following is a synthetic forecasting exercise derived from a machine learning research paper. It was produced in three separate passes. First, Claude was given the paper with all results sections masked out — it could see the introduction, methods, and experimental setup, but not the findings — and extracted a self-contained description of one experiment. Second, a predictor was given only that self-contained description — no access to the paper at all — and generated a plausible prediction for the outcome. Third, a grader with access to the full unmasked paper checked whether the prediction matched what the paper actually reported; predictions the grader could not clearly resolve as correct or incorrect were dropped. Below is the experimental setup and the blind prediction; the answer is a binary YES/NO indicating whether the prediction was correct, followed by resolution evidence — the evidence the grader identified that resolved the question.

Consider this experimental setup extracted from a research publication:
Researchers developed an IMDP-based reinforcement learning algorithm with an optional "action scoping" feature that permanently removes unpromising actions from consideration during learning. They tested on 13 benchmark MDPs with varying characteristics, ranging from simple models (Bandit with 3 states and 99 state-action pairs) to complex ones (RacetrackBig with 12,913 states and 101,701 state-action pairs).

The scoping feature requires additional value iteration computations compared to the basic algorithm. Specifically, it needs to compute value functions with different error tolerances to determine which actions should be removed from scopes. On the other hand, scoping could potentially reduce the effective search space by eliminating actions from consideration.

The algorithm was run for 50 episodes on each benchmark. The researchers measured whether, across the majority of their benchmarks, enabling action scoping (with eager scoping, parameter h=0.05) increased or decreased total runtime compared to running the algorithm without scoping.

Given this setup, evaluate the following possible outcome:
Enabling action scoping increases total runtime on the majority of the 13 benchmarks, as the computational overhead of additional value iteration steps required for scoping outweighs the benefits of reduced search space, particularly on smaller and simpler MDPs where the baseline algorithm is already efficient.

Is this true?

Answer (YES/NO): YES